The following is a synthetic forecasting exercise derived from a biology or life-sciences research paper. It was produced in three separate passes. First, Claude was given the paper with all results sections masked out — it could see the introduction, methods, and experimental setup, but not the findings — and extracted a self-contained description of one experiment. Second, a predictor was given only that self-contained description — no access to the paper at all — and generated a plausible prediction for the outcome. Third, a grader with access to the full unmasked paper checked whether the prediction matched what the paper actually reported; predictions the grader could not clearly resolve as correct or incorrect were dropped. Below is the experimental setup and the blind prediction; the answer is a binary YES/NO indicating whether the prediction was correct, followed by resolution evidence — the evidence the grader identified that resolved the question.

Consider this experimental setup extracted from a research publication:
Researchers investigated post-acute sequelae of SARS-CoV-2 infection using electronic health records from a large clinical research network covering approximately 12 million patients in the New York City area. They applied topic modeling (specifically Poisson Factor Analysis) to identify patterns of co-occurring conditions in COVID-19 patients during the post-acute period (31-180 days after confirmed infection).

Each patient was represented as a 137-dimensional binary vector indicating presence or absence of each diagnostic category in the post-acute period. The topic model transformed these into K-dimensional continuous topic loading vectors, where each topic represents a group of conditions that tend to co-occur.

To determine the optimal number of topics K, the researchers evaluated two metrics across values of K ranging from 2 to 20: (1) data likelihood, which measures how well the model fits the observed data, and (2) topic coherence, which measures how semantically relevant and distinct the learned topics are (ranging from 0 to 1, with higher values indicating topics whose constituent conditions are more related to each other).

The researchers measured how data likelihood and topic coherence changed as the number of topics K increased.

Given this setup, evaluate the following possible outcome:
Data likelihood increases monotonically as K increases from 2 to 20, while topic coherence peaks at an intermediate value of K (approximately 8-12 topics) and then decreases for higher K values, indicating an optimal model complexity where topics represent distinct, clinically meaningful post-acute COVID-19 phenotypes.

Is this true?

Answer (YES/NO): YES